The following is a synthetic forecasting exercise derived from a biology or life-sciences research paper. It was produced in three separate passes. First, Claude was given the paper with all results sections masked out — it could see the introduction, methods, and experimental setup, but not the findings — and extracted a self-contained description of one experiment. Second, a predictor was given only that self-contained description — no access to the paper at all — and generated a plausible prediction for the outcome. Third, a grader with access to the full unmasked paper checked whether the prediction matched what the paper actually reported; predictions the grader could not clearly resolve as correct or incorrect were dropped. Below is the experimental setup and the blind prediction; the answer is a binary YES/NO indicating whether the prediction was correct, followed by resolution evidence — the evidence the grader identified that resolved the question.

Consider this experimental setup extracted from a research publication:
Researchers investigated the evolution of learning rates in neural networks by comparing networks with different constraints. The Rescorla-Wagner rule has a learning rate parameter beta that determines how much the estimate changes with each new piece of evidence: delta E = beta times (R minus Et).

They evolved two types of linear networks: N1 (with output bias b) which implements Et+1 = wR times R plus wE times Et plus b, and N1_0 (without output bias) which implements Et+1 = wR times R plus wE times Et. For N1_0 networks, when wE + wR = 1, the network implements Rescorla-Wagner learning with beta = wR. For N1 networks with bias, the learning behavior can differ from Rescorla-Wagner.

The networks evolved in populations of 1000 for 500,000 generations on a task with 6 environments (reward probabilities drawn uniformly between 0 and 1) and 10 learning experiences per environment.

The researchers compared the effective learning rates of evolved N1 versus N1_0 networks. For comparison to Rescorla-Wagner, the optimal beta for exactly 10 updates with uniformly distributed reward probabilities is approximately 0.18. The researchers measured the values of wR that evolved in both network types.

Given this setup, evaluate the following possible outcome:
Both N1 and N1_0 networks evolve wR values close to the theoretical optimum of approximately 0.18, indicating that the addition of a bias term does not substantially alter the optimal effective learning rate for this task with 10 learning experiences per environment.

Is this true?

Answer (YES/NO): NO